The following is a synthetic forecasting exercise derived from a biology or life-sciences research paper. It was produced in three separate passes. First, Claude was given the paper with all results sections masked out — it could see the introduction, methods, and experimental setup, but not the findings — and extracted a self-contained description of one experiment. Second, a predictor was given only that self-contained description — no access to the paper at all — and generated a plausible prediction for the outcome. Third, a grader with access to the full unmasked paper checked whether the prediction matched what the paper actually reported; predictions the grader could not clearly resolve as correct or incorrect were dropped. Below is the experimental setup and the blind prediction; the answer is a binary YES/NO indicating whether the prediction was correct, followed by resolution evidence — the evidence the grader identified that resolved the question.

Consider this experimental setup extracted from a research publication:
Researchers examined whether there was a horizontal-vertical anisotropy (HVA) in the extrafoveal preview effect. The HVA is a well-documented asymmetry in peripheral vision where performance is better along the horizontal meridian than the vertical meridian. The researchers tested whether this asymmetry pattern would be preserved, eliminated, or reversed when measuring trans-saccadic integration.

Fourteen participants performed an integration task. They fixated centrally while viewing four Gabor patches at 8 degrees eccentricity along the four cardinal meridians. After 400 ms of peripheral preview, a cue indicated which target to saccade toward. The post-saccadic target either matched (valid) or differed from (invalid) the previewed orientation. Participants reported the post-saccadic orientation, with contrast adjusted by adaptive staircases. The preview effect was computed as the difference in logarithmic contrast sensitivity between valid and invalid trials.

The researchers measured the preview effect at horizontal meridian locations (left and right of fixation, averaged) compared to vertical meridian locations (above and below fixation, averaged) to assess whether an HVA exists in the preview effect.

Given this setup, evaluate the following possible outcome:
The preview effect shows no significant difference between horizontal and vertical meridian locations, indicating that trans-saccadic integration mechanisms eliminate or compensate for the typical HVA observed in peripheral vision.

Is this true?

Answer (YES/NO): NO